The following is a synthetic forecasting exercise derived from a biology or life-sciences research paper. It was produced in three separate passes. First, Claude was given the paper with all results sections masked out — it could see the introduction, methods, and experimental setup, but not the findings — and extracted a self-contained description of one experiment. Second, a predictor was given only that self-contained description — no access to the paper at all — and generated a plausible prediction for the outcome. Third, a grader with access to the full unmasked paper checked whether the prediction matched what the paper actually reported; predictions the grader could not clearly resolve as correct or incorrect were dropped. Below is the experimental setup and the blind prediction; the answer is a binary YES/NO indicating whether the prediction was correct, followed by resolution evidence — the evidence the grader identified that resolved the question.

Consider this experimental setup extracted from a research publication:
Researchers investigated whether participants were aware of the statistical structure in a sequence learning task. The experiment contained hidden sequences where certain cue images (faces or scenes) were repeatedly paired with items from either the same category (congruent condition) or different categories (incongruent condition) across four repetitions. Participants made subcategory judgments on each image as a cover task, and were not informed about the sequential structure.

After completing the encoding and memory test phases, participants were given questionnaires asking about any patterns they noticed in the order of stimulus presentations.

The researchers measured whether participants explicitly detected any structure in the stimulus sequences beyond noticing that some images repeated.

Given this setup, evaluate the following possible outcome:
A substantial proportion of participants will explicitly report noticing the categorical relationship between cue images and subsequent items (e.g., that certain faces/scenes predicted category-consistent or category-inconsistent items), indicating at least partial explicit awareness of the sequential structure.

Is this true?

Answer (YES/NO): NO